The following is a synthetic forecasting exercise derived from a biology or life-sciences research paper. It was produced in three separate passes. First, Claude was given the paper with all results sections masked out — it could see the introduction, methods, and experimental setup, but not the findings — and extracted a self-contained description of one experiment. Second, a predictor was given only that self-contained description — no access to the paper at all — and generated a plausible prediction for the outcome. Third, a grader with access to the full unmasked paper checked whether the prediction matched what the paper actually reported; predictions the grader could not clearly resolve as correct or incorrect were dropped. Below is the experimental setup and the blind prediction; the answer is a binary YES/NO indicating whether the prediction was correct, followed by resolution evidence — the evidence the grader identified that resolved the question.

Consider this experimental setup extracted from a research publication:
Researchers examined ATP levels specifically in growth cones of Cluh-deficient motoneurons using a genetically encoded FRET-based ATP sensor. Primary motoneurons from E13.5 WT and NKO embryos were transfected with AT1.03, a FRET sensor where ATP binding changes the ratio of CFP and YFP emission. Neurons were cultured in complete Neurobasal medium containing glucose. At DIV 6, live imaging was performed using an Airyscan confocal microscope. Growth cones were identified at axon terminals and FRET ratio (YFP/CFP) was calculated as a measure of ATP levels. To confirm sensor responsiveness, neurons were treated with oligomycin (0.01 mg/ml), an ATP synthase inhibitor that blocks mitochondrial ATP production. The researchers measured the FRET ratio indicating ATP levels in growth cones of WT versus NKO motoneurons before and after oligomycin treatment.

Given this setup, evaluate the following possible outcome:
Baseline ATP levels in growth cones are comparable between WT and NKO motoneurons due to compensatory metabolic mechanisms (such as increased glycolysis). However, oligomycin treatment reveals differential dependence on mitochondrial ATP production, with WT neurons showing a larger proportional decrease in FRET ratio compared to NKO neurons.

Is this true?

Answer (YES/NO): NO